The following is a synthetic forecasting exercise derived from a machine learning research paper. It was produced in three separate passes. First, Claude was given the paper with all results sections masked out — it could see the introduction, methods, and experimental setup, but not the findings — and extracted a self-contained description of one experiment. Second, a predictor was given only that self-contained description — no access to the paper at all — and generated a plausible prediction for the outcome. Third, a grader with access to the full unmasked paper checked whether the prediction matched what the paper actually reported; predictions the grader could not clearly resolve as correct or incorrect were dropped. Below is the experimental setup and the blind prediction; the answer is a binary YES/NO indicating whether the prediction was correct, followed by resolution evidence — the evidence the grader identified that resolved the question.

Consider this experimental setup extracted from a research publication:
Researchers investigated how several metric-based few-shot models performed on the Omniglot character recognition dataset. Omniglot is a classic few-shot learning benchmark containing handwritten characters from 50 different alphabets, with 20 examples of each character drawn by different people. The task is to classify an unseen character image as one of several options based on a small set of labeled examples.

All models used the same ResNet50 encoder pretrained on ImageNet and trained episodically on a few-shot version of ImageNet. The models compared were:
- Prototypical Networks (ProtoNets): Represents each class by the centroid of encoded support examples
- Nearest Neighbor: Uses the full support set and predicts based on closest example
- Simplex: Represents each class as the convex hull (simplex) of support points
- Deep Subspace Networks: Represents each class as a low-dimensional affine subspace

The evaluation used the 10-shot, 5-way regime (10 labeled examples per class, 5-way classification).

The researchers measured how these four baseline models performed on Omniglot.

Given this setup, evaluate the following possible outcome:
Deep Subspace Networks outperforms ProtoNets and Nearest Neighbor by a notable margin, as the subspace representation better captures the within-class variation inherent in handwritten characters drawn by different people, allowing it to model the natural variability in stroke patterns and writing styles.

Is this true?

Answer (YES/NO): NO